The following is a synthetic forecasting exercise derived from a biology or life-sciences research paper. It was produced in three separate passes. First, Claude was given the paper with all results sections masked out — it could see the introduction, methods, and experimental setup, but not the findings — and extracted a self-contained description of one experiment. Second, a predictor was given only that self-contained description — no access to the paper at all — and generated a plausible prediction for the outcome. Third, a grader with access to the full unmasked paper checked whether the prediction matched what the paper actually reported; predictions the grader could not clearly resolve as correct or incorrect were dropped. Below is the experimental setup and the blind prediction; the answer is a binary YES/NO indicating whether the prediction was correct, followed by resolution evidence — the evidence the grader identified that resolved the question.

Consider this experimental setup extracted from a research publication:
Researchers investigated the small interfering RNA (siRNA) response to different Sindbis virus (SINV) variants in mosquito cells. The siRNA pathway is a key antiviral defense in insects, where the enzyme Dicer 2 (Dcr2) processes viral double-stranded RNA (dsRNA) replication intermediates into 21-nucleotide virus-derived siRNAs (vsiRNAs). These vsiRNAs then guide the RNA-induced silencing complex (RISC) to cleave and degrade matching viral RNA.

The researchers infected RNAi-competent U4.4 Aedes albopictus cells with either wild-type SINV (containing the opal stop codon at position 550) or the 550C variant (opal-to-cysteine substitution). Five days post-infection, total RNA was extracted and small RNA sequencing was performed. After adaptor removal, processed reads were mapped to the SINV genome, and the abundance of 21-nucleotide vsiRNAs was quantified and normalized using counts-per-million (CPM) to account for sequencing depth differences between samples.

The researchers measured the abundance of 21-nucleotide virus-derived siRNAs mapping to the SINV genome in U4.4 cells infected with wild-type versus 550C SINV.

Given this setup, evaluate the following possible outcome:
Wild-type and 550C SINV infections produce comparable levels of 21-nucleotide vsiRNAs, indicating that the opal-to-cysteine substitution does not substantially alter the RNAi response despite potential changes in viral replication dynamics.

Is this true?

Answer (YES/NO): NO